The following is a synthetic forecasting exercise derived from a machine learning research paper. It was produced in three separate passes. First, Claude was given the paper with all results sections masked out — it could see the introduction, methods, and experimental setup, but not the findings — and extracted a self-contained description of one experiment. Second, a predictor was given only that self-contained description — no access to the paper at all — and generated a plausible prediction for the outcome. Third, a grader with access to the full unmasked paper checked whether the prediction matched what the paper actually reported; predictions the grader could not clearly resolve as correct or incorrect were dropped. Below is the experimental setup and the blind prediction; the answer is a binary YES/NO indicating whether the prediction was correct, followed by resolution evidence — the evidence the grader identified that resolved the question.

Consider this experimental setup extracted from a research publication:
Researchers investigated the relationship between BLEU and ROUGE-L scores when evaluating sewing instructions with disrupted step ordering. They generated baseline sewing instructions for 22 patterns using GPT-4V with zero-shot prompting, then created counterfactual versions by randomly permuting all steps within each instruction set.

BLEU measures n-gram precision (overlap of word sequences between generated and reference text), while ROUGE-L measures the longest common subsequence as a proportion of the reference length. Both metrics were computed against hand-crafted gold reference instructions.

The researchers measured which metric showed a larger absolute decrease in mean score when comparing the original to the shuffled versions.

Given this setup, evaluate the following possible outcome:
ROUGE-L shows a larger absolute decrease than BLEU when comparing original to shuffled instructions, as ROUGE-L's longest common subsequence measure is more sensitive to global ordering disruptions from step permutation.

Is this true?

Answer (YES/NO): YES